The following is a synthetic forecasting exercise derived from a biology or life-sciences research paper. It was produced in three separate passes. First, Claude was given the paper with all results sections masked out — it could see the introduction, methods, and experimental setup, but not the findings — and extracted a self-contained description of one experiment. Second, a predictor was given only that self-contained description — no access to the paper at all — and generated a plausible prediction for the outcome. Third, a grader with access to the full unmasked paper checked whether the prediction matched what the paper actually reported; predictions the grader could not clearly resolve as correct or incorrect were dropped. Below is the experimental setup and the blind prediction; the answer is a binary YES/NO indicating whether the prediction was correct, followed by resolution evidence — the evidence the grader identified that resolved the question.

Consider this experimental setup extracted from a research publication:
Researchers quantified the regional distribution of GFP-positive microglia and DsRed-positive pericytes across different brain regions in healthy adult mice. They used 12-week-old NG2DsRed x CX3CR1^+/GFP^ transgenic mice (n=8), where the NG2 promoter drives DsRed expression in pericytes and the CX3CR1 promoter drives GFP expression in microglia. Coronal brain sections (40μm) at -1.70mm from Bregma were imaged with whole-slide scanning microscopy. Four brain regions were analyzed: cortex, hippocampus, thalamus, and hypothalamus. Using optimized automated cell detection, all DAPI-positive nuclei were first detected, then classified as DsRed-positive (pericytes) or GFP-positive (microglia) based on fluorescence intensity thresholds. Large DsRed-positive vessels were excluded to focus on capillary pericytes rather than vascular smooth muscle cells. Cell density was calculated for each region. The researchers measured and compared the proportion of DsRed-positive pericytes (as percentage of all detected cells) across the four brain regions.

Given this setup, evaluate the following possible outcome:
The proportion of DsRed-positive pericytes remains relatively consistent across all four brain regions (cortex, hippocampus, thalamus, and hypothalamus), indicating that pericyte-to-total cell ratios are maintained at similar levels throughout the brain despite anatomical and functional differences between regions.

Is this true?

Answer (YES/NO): NO